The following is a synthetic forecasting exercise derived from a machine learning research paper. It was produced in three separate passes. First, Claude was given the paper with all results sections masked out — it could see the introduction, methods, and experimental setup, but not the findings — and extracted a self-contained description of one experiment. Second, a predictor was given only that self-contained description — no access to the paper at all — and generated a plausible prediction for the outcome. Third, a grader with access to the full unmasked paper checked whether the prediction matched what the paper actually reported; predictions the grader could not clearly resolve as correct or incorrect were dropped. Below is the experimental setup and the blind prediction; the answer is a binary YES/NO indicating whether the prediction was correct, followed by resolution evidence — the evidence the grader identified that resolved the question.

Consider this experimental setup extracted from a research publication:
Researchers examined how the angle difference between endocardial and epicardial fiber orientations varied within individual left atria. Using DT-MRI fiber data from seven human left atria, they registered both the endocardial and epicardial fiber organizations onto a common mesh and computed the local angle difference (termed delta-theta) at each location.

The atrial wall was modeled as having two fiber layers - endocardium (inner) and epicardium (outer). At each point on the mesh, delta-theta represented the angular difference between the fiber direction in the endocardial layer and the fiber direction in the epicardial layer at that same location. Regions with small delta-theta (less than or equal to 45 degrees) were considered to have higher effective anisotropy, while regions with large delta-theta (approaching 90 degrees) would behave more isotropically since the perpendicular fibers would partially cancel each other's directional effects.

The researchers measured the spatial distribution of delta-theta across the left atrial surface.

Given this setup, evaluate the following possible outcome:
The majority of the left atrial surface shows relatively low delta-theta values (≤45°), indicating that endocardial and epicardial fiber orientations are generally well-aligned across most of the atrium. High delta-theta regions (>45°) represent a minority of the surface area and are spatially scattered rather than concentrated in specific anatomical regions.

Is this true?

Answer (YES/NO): YES